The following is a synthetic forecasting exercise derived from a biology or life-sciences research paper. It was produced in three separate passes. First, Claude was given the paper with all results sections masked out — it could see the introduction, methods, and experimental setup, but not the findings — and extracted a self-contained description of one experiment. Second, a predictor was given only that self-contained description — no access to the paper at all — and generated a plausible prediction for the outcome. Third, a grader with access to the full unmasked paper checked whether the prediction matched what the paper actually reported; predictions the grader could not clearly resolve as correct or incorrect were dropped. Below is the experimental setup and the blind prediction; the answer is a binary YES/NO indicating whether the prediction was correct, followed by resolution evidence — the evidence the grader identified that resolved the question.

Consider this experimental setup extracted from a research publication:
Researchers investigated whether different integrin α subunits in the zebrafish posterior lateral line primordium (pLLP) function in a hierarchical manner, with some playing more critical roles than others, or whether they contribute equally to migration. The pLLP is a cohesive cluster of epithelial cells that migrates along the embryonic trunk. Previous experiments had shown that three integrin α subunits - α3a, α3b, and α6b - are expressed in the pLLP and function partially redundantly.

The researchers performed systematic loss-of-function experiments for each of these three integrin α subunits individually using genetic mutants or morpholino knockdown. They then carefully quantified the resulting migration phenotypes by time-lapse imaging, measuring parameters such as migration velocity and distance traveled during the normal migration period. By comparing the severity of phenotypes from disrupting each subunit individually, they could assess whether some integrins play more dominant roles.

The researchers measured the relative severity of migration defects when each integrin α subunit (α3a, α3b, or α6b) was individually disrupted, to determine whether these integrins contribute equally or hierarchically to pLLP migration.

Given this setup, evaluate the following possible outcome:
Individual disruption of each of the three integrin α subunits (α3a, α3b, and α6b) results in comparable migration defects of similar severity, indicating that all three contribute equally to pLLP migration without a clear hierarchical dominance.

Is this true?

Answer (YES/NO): NO